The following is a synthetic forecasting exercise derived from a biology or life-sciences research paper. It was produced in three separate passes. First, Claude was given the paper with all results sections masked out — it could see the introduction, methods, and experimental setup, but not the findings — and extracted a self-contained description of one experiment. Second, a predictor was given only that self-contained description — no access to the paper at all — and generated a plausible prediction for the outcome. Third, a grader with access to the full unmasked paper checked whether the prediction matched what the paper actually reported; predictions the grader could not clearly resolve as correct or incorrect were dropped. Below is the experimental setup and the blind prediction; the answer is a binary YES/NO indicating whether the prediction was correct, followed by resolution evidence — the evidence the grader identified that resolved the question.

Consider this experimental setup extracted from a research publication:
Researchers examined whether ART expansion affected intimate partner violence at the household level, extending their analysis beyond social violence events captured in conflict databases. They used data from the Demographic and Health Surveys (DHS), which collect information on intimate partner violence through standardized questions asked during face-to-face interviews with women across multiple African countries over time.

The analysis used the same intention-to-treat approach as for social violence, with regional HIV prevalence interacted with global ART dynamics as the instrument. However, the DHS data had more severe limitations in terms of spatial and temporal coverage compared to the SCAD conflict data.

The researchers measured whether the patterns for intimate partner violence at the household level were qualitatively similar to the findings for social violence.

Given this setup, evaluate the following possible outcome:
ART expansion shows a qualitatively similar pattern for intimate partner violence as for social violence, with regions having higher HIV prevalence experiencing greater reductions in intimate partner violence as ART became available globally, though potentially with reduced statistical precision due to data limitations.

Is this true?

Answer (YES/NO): YES